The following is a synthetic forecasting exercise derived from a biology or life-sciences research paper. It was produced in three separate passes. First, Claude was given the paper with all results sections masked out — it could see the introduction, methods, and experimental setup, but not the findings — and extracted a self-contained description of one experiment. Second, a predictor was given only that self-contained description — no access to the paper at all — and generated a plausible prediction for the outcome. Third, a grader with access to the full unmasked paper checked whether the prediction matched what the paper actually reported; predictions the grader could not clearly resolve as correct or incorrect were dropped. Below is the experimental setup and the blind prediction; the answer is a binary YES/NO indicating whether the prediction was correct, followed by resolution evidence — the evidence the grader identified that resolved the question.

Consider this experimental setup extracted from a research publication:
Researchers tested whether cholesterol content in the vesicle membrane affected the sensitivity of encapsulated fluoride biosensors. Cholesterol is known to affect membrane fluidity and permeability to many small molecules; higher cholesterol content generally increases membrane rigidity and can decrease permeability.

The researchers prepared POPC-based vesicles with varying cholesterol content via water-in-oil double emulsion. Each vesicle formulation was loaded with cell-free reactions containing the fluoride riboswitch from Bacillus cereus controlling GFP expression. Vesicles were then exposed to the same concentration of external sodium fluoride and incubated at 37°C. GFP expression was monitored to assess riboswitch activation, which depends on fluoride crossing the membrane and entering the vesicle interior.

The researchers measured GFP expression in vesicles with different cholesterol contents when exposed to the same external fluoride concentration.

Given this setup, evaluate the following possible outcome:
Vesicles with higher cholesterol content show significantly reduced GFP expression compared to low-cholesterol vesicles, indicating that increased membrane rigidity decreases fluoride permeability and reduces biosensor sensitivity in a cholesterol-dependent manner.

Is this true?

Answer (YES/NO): YES